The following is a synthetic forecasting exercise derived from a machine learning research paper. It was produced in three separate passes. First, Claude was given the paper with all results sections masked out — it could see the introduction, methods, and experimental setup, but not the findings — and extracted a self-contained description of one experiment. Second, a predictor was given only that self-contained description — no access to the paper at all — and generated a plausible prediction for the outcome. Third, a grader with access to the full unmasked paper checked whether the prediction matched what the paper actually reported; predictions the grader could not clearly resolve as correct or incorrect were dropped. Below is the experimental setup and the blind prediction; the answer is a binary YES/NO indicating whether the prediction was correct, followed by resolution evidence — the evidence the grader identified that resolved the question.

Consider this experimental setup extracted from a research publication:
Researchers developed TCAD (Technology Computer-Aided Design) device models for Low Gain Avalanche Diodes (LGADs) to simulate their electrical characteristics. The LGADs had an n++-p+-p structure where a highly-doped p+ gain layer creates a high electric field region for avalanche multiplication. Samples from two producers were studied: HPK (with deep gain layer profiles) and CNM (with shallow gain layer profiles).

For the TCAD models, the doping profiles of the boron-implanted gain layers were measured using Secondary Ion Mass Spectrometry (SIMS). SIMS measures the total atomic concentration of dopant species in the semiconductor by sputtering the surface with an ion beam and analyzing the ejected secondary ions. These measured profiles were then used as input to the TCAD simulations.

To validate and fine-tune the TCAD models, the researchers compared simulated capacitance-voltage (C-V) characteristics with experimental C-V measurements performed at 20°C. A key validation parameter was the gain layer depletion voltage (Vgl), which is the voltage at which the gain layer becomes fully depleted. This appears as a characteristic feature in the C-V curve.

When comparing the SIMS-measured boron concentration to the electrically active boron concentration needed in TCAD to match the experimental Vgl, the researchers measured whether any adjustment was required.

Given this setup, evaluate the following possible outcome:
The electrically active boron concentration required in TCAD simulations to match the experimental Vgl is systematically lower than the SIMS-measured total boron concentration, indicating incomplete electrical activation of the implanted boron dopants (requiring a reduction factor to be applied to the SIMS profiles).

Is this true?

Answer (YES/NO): YES